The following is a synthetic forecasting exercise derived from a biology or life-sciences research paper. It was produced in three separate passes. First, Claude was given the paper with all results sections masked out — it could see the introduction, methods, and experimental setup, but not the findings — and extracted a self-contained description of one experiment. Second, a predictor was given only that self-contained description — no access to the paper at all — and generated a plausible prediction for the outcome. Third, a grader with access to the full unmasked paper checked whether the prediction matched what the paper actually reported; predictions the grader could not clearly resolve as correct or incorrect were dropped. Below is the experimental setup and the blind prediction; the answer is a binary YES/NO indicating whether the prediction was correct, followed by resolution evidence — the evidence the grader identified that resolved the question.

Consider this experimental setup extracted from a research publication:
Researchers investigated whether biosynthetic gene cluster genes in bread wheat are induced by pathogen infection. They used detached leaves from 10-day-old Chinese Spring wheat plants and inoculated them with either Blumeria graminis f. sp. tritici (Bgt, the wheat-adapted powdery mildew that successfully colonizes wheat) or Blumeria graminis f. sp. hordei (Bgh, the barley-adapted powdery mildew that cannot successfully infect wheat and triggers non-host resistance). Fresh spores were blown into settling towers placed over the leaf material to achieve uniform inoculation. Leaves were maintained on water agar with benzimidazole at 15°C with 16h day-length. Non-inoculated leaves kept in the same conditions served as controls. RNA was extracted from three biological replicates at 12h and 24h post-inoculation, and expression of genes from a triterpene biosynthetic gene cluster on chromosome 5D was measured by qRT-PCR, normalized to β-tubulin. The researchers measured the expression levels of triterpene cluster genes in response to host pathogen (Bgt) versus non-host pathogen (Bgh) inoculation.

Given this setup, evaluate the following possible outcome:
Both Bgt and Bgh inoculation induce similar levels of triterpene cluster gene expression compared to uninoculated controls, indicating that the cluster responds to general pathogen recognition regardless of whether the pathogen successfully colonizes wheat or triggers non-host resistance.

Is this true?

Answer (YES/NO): NO